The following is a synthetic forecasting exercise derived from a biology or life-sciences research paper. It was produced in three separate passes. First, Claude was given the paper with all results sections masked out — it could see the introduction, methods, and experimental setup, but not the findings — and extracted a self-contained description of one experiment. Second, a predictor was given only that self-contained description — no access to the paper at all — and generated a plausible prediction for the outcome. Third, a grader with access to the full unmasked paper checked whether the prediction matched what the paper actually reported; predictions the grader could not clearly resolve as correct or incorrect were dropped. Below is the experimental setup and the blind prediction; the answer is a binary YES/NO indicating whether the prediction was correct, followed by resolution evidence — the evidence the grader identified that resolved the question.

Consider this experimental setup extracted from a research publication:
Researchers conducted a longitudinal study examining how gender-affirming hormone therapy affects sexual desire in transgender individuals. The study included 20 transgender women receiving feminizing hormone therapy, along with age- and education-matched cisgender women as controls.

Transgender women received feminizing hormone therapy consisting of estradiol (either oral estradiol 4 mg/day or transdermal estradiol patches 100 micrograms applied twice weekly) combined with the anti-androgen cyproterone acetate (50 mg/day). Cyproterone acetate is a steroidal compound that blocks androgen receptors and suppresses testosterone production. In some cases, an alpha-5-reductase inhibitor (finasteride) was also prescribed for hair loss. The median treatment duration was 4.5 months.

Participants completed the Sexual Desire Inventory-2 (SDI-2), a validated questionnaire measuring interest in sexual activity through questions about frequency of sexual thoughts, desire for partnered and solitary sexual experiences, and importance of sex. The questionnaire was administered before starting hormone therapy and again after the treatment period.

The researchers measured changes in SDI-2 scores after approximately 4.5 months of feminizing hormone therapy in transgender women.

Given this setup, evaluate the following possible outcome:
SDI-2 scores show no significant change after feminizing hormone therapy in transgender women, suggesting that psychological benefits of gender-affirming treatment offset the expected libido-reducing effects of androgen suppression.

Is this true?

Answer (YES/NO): YES